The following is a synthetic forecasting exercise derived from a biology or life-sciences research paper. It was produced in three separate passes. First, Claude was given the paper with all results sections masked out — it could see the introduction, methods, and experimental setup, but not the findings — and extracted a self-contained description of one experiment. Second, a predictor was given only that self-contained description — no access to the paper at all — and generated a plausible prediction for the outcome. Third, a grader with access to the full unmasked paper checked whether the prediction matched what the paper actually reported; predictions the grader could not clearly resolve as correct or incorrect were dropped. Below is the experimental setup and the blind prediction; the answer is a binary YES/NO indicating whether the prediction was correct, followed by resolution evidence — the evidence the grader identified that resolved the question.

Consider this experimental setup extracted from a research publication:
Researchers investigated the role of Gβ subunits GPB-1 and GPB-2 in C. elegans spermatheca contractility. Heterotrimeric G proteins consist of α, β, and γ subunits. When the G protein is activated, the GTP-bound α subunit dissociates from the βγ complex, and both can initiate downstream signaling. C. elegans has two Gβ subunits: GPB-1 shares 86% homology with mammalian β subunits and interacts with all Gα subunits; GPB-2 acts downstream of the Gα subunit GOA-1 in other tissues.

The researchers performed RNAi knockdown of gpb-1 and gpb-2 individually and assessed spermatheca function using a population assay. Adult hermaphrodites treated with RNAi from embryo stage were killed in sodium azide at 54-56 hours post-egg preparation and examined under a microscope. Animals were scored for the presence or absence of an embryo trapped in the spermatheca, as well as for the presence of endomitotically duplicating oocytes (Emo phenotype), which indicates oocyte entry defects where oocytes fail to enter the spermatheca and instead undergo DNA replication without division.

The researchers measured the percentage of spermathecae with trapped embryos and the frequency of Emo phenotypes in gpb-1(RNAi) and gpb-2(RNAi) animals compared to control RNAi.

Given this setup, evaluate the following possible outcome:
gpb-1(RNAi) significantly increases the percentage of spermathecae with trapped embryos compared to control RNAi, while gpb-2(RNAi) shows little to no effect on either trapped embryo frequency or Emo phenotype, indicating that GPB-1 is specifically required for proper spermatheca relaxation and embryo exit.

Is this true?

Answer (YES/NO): NO